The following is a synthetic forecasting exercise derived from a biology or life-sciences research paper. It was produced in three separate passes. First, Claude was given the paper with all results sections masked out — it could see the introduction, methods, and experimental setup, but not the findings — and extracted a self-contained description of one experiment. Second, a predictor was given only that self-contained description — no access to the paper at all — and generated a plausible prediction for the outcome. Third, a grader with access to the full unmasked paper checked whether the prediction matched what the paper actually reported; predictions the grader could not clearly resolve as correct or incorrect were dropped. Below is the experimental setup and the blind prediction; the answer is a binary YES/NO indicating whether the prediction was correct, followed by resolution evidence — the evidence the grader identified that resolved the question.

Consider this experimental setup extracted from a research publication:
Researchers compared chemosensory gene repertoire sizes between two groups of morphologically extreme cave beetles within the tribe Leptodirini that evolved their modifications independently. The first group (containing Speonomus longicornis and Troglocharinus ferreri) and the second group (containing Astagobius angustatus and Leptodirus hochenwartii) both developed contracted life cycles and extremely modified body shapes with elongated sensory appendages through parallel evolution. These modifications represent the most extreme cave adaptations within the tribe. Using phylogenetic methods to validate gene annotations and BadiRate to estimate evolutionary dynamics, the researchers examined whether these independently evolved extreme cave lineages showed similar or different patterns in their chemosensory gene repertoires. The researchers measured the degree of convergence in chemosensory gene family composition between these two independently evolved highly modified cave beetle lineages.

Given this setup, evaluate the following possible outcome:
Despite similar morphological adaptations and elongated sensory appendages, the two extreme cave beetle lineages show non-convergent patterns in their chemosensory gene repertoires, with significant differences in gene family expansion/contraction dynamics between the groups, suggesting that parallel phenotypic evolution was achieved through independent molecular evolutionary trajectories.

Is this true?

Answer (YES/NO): YES